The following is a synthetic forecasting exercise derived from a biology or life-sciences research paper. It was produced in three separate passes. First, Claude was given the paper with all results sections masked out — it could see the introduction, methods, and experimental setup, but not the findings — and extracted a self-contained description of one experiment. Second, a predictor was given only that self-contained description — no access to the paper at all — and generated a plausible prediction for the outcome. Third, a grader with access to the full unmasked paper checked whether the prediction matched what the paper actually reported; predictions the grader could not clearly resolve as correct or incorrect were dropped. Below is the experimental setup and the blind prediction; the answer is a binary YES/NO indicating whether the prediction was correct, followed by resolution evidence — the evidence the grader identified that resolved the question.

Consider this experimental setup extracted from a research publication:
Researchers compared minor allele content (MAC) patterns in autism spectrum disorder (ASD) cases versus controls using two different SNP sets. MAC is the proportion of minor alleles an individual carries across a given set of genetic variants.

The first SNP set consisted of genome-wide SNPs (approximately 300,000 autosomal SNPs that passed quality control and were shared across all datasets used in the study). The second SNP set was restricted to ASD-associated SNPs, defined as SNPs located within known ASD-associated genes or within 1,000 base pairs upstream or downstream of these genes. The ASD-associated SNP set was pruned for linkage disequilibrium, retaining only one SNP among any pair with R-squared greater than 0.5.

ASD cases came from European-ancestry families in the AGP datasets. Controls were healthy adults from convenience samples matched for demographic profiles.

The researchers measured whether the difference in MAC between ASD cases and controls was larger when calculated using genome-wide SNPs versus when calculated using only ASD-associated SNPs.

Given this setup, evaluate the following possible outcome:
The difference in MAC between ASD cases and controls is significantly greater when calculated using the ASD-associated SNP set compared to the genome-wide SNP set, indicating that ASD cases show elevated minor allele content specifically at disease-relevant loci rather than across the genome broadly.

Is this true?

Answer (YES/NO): YES